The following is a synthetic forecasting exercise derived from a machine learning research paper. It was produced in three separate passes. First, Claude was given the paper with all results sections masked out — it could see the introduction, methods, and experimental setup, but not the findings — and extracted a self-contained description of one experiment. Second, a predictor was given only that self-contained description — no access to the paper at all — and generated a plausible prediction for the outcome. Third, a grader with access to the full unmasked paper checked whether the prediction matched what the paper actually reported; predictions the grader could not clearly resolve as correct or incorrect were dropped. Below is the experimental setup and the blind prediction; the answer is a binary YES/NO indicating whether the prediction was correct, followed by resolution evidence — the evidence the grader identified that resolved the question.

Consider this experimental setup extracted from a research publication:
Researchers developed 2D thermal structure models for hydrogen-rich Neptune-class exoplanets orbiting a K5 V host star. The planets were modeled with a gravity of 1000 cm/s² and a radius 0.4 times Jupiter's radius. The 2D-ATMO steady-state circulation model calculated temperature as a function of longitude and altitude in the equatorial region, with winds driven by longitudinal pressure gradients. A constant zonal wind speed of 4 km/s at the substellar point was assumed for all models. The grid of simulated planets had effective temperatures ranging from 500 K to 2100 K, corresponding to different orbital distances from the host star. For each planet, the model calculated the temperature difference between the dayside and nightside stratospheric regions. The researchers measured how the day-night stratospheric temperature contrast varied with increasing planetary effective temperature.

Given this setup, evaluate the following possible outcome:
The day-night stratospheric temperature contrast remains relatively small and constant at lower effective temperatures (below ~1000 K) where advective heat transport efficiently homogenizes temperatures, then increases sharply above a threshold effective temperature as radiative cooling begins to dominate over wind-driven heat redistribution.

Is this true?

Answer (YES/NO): NO